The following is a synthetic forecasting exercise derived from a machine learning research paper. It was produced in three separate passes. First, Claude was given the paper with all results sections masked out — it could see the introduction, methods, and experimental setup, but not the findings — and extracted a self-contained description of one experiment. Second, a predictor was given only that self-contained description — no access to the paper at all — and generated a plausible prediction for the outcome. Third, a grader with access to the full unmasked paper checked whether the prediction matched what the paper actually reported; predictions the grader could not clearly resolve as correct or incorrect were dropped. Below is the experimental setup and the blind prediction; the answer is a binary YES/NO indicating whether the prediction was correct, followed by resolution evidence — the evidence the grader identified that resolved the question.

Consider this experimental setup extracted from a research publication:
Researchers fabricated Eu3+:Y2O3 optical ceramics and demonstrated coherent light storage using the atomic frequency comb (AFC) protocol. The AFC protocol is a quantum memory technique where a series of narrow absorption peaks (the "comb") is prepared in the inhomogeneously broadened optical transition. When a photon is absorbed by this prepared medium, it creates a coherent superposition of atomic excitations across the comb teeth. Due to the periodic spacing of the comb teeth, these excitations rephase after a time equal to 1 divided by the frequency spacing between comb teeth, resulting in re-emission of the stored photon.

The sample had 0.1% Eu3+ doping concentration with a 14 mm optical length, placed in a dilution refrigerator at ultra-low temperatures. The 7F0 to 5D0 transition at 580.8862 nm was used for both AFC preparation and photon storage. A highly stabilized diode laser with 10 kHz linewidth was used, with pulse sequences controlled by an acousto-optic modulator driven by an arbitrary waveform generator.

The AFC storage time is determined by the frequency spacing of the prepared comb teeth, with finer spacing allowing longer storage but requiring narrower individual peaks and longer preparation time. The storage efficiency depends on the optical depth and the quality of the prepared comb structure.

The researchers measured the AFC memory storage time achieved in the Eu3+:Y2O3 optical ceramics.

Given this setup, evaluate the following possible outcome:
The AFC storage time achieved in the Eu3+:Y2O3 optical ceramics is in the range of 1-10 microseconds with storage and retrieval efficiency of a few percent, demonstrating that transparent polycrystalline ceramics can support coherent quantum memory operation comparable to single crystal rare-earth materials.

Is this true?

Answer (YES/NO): NO